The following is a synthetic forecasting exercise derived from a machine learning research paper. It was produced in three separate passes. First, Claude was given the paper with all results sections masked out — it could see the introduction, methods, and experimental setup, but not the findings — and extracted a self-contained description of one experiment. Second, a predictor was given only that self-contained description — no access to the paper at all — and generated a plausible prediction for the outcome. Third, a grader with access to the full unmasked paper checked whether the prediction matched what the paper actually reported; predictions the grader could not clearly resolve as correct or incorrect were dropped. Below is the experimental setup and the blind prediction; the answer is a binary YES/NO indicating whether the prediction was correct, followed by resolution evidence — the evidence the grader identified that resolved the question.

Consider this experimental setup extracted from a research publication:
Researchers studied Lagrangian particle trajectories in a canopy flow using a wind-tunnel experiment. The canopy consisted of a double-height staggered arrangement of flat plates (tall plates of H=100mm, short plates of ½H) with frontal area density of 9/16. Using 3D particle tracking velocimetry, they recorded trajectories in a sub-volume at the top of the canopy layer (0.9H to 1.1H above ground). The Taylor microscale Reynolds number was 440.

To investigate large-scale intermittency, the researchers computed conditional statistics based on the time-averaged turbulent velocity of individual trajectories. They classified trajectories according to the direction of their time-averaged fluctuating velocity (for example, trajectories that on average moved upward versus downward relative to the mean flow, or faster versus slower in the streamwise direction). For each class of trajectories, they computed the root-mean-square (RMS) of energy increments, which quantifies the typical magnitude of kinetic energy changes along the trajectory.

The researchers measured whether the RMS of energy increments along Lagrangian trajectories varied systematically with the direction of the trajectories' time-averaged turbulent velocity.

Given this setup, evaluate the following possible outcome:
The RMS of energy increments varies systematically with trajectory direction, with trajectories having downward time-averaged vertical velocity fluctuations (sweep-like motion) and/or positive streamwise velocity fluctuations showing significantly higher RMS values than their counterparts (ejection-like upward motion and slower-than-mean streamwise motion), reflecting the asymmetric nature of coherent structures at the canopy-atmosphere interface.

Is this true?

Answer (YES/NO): YES